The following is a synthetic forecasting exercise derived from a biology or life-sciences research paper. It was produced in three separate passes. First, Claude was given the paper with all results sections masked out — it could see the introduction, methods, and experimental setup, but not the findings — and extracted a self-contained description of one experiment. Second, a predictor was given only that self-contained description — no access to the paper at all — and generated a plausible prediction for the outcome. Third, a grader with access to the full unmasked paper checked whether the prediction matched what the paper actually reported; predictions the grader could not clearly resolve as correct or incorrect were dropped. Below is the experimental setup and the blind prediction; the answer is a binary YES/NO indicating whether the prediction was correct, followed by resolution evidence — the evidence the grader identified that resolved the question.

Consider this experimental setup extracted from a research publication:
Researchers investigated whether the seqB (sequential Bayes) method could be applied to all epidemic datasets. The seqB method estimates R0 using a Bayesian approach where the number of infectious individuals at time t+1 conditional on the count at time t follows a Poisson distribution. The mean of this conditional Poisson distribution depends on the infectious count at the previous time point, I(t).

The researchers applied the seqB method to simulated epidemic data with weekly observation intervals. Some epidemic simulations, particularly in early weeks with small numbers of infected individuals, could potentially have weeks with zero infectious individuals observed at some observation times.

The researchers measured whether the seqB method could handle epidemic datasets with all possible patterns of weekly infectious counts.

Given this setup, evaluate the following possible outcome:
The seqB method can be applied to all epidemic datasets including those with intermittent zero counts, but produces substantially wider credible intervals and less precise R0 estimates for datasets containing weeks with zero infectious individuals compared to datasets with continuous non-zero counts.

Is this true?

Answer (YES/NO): NO